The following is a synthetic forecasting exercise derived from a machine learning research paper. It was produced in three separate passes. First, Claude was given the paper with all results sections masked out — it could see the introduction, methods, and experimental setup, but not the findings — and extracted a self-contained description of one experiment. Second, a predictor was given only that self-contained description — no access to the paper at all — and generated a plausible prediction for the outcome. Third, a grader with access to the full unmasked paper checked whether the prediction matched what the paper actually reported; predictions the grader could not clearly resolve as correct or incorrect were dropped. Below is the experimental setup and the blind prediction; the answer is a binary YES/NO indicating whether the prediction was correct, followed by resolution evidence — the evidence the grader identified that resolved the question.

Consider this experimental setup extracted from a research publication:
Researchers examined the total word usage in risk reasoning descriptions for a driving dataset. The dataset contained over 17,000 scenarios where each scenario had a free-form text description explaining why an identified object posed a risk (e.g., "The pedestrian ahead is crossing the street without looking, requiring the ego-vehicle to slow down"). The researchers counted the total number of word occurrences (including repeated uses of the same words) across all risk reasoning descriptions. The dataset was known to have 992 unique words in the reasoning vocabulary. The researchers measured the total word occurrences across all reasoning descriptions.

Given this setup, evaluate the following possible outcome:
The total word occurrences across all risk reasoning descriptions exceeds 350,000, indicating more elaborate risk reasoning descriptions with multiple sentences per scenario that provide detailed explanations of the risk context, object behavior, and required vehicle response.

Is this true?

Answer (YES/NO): NO